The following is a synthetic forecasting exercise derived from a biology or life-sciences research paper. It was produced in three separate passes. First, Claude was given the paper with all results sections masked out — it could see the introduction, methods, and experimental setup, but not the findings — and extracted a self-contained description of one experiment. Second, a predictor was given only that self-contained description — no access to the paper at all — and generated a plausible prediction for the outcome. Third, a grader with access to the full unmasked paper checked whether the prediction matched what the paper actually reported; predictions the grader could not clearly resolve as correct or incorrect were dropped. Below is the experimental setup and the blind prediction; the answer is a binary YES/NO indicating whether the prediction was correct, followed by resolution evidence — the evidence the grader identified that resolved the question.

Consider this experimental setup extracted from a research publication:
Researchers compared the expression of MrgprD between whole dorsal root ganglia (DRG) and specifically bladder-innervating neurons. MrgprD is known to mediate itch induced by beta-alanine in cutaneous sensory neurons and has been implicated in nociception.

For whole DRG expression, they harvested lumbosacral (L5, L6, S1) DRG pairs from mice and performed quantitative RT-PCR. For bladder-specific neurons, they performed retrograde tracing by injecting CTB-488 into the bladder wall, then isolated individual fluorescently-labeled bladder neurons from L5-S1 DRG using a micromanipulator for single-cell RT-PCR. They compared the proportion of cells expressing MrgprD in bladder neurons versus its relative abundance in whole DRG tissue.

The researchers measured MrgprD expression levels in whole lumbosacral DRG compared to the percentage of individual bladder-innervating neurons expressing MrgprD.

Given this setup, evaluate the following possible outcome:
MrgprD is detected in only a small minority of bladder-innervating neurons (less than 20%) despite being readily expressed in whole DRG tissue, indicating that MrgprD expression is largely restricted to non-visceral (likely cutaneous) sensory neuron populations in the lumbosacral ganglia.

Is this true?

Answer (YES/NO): YES